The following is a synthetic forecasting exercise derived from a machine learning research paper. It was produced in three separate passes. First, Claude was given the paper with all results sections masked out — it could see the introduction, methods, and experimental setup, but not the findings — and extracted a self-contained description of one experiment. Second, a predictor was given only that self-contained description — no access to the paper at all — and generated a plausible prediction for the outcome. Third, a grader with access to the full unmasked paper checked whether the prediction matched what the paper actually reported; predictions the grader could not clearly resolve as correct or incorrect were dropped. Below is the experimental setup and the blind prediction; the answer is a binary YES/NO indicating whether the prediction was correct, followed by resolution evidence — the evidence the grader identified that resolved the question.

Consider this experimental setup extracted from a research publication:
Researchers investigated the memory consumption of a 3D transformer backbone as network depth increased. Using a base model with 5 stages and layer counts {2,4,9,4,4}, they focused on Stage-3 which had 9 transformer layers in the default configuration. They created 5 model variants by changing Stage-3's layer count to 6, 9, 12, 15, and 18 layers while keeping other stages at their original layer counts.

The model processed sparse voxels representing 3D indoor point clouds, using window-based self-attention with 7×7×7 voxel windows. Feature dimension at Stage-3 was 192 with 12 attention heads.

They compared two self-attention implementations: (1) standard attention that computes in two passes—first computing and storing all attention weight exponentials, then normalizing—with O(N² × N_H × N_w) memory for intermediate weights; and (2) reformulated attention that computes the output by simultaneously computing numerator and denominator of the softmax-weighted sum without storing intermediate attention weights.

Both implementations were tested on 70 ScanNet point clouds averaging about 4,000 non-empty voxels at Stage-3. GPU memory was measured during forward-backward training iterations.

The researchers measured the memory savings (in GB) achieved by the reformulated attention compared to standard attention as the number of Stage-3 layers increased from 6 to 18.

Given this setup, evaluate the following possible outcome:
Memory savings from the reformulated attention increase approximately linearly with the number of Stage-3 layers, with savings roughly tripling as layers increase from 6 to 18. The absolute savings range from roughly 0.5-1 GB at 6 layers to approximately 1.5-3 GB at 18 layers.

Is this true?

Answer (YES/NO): NO